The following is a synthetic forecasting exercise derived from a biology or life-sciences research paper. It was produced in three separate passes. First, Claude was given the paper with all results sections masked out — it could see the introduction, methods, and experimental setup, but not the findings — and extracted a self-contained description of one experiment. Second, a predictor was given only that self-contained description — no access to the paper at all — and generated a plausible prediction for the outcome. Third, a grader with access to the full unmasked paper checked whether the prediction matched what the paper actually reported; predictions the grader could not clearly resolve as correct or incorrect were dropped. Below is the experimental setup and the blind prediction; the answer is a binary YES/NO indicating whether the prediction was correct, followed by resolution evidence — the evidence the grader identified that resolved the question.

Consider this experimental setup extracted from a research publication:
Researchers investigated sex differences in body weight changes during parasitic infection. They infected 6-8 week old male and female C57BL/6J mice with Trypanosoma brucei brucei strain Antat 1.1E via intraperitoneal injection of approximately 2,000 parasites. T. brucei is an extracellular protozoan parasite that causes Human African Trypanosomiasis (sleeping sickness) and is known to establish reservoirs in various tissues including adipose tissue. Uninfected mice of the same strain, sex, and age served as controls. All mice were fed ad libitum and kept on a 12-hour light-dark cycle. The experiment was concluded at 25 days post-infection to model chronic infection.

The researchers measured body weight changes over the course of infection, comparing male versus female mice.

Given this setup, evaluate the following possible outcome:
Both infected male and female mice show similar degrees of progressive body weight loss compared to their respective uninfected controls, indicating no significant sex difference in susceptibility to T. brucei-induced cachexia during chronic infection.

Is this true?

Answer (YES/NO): NO